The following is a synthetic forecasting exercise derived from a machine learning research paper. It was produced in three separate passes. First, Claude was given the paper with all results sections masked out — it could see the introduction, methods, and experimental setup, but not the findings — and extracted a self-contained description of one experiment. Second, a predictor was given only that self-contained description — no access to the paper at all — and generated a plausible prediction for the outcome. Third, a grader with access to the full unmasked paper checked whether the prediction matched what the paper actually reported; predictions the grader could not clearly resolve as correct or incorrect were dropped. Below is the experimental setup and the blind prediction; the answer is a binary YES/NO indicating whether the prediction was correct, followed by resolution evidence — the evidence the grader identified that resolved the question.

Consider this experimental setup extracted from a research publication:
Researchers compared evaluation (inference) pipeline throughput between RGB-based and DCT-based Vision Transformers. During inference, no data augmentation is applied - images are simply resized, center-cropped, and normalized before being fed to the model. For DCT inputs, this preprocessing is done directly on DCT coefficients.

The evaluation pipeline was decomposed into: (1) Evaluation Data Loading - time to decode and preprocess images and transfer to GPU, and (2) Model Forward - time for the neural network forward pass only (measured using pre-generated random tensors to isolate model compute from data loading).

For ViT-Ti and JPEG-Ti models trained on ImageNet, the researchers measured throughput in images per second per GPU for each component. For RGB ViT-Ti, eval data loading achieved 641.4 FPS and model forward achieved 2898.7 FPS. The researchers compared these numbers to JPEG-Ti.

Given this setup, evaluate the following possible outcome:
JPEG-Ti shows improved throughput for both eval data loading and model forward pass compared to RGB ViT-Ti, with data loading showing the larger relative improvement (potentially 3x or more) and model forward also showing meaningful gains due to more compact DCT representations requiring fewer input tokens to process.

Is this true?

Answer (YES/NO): NO